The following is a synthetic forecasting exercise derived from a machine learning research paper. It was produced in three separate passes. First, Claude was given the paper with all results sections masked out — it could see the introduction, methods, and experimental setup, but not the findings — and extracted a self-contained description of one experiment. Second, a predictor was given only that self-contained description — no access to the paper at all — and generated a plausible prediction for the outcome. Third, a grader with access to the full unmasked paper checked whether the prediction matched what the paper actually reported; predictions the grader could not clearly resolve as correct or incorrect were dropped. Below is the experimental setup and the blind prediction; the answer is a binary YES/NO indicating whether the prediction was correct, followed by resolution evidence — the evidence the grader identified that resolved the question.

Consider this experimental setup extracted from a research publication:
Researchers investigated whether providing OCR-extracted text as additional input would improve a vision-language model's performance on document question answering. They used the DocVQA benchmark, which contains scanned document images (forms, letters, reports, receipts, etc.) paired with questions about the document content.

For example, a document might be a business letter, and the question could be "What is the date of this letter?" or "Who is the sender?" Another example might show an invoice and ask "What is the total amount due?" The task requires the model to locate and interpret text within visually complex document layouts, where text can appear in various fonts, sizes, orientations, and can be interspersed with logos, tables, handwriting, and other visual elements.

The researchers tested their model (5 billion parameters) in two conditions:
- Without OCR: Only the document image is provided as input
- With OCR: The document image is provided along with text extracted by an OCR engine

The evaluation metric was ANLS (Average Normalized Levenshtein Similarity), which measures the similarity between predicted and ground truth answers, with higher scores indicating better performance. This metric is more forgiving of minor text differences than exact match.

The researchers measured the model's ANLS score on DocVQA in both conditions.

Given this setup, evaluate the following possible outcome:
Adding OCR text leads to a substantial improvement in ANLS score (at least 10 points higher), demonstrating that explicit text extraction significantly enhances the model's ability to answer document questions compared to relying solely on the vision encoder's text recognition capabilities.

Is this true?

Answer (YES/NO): NO